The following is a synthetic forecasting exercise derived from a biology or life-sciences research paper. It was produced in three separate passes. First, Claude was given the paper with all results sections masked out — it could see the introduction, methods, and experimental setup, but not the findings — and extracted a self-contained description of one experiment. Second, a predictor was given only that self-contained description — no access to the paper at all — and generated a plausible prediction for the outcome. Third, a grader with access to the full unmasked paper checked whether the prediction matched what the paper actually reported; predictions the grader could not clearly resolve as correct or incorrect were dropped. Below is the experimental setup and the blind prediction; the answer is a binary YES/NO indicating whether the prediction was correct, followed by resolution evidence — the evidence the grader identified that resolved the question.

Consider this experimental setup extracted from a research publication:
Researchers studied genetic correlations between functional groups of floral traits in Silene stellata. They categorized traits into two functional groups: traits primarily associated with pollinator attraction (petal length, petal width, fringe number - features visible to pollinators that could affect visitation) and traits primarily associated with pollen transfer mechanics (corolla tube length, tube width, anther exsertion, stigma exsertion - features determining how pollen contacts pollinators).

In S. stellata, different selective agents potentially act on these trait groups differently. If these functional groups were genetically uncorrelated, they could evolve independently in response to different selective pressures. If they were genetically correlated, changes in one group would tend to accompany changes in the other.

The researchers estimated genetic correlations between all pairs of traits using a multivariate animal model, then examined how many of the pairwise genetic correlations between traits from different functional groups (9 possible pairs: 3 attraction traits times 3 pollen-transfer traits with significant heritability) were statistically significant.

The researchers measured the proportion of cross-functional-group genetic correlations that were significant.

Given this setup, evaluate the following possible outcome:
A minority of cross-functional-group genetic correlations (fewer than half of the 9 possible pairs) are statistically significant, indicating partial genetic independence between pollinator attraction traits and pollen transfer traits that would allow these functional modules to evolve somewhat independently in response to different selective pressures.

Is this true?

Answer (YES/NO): NO